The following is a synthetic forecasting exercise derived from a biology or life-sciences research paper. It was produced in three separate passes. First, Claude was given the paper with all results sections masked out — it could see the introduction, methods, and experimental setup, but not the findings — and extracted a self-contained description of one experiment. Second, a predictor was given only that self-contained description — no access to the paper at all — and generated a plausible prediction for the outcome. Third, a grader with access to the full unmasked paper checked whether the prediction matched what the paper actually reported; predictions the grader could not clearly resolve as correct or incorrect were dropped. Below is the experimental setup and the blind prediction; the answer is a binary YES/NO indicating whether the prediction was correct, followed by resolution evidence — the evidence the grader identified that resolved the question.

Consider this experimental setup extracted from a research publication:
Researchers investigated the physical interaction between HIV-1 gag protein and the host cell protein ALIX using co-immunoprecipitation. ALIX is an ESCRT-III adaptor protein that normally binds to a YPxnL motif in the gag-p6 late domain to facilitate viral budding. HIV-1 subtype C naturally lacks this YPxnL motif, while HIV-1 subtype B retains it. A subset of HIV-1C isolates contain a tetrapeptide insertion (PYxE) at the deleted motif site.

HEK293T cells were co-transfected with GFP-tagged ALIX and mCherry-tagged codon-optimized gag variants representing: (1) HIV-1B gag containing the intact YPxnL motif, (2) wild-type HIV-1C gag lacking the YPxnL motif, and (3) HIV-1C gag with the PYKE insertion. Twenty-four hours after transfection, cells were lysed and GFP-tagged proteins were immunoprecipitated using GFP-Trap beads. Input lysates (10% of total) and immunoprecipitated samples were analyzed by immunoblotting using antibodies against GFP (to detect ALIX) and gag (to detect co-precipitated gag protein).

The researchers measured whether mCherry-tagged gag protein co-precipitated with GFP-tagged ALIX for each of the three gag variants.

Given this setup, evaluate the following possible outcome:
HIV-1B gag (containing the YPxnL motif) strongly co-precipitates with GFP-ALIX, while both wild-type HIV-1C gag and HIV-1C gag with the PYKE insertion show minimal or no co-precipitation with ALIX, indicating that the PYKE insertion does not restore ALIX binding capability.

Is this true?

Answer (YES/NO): NO